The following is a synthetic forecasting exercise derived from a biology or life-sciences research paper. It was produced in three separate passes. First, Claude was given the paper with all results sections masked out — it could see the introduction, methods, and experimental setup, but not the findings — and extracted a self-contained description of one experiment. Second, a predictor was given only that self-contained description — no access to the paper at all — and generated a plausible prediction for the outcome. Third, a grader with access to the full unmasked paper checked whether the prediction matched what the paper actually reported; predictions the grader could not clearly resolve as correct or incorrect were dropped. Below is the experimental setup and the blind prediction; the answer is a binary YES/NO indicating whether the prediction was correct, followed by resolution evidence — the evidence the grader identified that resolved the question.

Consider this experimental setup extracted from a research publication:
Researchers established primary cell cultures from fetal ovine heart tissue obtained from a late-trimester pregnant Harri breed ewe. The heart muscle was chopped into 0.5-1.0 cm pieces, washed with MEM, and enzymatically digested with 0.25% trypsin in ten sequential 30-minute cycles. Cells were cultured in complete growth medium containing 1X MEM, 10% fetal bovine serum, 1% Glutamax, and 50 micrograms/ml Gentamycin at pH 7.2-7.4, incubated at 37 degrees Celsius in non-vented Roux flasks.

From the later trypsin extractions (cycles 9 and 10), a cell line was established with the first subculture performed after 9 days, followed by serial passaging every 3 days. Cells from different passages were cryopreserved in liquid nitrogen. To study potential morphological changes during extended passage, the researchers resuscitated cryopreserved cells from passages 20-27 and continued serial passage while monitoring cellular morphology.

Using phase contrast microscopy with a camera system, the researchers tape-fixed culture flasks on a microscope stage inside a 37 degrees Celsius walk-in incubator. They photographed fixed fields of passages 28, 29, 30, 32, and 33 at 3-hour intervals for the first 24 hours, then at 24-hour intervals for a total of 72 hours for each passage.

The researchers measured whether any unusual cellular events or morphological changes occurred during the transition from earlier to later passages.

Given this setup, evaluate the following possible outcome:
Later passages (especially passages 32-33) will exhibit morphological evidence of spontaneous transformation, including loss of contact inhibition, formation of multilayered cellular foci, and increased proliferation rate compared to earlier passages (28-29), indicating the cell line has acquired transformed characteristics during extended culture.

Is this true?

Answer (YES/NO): NO